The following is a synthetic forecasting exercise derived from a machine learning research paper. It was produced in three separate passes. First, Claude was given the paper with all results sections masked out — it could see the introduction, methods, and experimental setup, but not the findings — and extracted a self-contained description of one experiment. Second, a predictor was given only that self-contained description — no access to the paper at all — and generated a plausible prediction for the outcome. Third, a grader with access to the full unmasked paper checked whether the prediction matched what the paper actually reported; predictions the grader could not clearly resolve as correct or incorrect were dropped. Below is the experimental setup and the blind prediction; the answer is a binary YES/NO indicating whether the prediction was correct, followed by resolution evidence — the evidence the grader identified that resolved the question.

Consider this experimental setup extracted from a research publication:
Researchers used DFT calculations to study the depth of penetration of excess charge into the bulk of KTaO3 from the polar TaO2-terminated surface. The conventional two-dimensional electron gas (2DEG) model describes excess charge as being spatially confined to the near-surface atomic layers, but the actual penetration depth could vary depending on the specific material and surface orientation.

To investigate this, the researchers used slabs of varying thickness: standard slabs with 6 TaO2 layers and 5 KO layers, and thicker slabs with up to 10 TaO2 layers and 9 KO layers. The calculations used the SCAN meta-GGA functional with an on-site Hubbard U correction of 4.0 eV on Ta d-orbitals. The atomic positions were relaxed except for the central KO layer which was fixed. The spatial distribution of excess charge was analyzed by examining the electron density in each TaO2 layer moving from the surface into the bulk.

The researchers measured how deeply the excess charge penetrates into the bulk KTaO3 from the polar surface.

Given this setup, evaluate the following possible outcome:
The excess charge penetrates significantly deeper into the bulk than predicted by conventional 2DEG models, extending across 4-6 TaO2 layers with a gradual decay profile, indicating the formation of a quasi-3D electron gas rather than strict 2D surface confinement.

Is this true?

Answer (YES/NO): NO